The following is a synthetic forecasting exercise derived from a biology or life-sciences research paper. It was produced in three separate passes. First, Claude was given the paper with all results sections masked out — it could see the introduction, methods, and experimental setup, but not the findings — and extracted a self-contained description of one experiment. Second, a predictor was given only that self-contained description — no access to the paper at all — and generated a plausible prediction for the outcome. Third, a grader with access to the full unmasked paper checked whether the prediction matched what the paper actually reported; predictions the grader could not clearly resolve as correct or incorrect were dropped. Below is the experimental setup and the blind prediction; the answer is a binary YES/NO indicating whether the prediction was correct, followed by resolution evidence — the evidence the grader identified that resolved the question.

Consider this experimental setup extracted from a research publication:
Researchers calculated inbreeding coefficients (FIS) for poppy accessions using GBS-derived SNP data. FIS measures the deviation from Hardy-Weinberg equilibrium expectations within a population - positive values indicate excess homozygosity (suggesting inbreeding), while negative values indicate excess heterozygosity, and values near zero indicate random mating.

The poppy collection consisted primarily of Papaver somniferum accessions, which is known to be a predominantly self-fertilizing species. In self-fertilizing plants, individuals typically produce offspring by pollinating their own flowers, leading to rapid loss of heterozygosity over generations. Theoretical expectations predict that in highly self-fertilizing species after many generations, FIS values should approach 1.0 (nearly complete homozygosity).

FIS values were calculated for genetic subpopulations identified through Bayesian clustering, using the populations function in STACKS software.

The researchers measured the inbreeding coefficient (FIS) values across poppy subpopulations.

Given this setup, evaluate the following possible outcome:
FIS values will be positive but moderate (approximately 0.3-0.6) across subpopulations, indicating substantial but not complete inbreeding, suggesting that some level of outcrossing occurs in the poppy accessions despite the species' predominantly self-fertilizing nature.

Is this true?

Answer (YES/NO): NO